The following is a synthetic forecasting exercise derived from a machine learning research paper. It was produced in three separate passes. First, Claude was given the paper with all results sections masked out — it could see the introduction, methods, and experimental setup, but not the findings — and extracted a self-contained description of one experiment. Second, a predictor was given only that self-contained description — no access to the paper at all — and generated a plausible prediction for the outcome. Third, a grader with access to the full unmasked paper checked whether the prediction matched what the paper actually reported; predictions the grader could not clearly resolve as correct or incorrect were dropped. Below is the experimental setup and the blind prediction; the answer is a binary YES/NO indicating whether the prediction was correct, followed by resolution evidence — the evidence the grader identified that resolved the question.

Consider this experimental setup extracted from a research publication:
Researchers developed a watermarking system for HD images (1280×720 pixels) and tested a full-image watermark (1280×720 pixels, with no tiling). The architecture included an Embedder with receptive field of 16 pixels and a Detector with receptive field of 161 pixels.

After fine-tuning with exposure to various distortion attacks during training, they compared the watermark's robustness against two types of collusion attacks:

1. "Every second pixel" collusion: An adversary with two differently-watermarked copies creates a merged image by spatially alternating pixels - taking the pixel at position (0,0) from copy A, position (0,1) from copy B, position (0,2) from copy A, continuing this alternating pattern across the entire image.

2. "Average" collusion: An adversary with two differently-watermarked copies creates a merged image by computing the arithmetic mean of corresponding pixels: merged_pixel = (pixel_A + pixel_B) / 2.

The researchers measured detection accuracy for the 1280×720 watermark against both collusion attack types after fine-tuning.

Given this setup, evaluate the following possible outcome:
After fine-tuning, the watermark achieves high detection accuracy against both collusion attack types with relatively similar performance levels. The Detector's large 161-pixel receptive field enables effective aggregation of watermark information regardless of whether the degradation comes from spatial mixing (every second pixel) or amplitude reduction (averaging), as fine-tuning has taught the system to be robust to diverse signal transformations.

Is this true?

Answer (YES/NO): NO